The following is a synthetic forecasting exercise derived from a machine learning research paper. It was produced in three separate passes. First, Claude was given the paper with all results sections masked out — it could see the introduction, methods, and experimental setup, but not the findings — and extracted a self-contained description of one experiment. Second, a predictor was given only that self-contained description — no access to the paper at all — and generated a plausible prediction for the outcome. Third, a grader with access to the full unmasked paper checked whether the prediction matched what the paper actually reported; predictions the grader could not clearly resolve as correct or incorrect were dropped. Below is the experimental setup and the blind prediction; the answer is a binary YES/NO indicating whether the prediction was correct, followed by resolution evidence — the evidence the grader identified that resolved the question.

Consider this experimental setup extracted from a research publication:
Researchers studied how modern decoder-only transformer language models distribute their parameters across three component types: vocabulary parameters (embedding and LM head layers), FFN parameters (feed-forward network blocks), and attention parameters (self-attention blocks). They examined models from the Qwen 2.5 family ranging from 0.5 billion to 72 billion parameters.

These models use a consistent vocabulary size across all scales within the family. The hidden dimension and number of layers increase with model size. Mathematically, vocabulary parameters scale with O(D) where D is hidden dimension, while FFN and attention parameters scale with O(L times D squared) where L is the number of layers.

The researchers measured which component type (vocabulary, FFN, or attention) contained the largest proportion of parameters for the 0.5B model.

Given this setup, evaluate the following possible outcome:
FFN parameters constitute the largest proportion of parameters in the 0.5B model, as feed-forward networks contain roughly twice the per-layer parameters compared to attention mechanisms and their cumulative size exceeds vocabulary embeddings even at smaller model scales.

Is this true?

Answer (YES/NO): YES